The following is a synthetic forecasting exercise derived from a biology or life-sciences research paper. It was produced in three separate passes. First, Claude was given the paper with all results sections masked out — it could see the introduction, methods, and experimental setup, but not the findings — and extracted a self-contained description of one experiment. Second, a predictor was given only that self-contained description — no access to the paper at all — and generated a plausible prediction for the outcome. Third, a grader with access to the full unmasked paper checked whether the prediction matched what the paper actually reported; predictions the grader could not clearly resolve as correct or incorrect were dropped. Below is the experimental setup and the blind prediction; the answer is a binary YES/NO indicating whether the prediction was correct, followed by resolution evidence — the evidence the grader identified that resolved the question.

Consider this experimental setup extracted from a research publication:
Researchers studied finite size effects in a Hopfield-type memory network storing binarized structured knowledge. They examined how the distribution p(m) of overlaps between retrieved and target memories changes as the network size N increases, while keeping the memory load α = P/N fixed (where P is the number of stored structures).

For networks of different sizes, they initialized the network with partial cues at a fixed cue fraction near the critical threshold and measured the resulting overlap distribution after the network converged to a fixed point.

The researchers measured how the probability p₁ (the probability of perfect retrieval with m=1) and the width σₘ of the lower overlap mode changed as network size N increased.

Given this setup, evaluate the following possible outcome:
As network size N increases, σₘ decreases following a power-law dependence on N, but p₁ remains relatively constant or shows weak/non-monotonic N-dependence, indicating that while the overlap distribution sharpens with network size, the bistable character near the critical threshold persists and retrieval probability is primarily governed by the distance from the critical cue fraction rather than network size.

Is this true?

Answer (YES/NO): NO